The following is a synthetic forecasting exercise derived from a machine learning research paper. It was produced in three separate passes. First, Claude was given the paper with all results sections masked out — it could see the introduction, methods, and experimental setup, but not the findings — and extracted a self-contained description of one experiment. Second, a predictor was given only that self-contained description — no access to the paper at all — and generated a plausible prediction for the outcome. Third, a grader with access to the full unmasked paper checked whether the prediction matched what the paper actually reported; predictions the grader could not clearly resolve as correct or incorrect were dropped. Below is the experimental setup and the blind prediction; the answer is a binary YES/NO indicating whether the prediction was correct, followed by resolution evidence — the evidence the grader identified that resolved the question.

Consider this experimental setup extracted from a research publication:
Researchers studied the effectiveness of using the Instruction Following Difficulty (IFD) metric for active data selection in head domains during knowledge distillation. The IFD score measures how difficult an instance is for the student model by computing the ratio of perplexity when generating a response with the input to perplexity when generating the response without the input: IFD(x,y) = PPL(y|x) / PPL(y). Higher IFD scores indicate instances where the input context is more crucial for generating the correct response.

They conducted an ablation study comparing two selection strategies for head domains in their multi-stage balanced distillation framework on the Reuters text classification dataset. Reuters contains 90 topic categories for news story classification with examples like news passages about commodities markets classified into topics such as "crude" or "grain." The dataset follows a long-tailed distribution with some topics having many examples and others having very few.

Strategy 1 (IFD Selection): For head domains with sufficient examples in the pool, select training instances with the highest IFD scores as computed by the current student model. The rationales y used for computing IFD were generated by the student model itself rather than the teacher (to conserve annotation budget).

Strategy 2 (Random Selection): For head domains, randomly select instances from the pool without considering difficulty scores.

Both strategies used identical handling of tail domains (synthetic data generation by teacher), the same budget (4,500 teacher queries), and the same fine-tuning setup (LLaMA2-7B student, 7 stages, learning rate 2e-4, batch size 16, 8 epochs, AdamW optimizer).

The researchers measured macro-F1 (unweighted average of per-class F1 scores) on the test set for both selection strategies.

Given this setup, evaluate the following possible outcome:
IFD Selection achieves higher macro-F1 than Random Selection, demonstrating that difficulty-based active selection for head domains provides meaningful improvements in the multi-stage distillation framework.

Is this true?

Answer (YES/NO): YES